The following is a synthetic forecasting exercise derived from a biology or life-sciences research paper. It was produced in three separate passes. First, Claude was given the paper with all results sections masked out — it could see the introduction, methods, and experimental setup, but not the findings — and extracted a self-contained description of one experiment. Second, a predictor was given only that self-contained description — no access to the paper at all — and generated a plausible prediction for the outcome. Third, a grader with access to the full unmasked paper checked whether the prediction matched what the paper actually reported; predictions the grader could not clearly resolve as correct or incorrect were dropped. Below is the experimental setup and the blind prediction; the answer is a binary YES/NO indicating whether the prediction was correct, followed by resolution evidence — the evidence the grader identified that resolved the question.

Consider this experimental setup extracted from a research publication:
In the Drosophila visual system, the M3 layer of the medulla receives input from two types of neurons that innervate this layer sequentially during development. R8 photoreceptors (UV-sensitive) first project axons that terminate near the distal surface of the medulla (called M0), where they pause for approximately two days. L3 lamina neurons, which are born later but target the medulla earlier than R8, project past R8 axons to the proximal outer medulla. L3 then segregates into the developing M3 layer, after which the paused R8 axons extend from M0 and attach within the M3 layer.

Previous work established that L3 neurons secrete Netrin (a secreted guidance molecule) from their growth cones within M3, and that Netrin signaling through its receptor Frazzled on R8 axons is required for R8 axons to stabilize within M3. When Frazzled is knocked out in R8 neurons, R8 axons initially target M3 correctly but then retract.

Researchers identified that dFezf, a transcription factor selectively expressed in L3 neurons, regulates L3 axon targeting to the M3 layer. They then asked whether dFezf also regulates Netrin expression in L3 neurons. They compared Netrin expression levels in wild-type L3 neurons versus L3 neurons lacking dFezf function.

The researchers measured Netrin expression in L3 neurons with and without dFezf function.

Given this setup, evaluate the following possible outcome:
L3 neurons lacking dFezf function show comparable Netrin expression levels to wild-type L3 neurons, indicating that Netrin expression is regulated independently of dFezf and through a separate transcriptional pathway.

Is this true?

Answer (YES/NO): NO